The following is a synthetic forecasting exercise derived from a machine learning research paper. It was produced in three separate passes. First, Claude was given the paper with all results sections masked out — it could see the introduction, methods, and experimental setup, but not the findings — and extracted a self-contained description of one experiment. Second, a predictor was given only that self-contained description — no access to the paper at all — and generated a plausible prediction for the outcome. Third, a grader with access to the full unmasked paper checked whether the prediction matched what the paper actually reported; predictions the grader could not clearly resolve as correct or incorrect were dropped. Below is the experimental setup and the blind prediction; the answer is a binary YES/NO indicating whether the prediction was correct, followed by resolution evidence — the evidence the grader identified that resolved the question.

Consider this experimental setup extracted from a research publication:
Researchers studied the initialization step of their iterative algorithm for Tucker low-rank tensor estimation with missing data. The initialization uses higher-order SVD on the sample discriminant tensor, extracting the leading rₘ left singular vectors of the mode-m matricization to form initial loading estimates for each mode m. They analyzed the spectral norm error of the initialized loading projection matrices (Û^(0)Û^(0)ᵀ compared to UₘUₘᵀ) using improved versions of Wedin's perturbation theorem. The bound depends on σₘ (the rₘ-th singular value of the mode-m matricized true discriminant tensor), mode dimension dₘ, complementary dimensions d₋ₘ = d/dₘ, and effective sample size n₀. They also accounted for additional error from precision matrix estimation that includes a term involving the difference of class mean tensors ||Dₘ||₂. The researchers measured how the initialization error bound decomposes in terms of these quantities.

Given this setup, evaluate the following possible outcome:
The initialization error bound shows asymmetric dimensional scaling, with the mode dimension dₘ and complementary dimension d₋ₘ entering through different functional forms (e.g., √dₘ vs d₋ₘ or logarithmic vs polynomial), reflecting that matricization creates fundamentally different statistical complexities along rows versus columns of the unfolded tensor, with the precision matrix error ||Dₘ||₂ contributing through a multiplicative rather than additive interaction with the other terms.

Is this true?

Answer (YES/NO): NO